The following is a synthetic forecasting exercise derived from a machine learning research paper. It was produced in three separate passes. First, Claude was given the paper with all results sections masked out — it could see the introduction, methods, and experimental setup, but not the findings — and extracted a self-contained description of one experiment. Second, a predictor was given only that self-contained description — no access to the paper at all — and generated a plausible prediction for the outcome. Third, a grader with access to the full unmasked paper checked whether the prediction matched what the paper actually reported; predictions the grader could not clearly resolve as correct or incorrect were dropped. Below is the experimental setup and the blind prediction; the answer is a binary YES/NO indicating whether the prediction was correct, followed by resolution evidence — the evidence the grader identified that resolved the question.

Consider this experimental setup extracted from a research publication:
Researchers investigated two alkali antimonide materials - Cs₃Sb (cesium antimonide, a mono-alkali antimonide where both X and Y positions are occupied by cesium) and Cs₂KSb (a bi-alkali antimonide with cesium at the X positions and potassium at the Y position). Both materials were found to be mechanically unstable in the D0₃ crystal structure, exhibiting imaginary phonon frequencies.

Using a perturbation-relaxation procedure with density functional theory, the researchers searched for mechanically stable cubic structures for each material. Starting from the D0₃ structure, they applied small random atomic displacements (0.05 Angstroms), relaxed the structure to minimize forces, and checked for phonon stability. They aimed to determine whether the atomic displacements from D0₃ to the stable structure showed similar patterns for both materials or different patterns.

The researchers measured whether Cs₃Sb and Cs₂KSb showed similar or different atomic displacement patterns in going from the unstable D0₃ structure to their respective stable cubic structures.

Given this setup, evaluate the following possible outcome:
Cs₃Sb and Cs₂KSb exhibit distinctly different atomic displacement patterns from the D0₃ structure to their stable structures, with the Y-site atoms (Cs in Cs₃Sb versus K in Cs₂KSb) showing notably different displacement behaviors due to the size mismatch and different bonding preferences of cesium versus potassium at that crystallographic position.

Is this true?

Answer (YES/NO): NO